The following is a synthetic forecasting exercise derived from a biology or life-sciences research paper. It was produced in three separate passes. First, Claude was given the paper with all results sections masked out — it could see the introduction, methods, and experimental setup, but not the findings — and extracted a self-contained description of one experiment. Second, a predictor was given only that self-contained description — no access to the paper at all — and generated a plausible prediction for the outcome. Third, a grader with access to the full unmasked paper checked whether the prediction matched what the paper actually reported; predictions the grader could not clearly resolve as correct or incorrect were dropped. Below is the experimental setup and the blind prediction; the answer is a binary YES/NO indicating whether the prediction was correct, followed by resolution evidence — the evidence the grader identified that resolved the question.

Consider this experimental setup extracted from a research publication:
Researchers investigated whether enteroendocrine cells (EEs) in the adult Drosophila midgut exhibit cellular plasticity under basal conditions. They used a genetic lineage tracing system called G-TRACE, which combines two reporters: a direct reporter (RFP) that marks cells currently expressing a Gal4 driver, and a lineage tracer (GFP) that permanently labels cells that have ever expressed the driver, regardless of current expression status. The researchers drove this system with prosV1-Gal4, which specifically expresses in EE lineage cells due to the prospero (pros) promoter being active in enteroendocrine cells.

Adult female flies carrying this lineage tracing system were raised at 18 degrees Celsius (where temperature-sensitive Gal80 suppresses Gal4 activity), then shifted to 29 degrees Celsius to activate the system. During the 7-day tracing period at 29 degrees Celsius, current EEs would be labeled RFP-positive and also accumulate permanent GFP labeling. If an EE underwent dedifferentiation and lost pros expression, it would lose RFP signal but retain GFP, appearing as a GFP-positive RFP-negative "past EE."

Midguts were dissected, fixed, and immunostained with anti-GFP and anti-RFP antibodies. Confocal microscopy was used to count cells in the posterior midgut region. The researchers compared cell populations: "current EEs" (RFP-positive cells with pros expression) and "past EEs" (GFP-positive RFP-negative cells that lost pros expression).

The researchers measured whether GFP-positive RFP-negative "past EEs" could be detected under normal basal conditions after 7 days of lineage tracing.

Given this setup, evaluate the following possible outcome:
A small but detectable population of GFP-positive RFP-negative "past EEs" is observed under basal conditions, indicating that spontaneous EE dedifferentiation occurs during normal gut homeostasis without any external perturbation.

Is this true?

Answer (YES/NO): YES